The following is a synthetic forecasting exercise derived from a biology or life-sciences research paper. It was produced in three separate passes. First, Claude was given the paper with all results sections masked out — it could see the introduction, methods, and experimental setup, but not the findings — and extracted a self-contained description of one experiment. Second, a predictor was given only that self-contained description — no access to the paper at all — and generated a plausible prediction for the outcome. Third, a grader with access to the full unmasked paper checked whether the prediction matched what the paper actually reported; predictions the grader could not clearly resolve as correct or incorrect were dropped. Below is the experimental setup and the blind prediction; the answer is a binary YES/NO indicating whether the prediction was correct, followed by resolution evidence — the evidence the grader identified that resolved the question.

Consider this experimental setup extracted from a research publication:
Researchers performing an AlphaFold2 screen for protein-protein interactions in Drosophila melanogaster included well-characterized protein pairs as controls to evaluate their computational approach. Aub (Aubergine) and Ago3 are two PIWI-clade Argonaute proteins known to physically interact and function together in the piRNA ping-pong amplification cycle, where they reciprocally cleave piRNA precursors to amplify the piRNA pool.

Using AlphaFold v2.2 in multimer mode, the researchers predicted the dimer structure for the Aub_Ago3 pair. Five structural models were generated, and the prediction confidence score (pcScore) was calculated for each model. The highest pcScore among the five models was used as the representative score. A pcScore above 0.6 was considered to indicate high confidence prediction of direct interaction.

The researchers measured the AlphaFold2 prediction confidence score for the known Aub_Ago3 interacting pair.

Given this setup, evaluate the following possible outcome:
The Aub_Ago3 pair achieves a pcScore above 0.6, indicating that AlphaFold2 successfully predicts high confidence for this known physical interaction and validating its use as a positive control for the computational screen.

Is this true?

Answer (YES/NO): NO